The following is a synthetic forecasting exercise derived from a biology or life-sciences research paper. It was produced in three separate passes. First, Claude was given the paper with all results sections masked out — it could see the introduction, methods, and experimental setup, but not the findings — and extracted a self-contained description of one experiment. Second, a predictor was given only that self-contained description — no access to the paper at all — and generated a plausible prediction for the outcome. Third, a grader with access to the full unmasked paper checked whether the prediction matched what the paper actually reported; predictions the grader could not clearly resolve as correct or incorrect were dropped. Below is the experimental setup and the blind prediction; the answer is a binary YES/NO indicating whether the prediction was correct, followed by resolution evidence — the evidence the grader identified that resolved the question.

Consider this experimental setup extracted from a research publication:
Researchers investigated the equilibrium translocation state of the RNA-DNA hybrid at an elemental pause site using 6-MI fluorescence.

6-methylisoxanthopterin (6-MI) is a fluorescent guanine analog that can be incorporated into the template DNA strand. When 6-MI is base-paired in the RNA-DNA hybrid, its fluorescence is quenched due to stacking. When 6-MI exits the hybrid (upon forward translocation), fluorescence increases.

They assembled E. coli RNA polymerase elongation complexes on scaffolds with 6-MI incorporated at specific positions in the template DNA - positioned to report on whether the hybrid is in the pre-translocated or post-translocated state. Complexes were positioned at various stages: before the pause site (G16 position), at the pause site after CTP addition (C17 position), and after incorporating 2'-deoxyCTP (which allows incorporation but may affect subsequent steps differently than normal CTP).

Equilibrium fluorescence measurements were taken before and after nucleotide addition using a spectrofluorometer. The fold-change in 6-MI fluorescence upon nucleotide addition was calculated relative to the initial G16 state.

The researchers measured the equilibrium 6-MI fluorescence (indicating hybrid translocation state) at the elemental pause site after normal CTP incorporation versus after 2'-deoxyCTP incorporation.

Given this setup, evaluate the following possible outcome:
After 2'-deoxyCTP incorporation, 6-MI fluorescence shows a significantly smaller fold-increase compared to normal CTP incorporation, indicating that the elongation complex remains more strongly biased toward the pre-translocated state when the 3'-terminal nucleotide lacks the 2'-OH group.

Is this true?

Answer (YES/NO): NO